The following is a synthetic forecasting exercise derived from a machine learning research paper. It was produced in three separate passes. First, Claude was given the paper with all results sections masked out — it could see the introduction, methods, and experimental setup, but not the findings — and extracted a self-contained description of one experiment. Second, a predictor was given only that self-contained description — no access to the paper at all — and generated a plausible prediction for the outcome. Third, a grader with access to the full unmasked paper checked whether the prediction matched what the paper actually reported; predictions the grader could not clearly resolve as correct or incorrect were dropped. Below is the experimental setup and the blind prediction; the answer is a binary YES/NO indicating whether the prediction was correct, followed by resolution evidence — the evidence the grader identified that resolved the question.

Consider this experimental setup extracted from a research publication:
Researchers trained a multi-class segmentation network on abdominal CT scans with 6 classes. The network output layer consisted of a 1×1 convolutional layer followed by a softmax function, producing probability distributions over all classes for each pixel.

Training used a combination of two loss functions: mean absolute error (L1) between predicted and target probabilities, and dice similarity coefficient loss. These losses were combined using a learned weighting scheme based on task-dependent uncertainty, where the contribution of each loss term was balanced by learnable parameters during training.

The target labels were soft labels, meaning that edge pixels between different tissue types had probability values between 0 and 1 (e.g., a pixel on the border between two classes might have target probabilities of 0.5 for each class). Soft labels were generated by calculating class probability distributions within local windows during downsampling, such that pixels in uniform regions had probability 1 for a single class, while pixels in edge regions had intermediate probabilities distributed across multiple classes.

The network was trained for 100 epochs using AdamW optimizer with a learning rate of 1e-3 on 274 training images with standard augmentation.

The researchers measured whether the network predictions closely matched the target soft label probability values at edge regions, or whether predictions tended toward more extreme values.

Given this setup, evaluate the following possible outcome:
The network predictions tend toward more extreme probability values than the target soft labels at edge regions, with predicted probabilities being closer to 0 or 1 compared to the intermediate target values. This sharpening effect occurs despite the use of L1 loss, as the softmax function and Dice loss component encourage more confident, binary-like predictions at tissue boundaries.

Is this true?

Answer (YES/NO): YES